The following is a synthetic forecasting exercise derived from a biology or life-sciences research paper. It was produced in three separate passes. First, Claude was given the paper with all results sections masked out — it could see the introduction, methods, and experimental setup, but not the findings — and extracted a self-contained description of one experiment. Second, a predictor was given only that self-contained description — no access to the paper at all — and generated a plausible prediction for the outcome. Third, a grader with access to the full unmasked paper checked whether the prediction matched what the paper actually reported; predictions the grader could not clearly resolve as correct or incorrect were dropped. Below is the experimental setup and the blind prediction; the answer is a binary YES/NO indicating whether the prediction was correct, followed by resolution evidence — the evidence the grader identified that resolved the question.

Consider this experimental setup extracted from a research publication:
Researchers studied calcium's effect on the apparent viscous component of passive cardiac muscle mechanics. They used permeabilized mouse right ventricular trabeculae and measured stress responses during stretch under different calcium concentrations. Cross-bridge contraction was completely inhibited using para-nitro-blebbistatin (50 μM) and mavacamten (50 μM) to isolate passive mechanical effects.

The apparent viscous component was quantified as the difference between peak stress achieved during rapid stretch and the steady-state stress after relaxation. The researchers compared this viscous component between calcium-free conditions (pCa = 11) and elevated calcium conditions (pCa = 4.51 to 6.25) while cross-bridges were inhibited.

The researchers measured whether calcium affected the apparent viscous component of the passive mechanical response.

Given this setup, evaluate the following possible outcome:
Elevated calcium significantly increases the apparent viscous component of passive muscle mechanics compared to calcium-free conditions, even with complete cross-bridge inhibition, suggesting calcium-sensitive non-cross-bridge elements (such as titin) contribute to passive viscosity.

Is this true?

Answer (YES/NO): YES